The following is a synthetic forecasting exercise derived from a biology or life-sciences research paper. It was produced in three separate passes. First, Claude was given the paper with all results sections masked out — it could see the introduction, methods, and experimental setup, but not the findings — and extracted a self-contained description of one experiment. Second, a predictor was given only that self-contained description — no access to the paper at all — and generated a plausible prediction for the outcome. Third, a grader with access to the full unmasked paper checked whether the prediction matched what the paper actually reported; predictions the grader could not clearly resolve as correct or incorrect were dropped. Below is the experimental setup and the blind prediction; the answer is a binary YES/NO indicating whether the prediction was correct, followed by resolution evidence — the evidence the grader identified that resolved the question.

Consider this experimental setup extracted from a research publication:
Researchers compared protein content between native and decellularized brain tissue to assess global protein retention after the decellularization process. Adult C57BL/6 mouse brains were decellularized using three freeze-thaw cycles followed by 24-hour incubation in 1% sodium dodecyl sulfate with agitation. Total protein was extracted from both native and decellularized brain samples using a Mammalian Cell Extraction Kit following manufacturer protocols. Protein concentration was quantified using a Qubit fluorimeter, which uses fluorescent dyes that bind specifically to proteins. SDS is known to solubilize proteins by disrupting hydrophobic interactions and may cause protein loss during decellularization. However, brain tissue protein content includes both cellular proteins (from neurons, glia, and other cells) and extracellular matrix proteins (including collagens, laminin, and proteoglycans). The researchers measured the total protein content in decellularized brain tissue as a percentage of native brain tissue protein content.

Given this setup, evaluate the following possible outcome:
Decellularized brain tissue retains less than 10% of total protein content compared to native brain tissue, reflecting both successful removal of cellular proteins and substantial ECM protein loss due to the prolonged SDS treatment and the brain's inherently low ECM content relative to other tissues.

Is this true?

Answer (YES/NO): NO